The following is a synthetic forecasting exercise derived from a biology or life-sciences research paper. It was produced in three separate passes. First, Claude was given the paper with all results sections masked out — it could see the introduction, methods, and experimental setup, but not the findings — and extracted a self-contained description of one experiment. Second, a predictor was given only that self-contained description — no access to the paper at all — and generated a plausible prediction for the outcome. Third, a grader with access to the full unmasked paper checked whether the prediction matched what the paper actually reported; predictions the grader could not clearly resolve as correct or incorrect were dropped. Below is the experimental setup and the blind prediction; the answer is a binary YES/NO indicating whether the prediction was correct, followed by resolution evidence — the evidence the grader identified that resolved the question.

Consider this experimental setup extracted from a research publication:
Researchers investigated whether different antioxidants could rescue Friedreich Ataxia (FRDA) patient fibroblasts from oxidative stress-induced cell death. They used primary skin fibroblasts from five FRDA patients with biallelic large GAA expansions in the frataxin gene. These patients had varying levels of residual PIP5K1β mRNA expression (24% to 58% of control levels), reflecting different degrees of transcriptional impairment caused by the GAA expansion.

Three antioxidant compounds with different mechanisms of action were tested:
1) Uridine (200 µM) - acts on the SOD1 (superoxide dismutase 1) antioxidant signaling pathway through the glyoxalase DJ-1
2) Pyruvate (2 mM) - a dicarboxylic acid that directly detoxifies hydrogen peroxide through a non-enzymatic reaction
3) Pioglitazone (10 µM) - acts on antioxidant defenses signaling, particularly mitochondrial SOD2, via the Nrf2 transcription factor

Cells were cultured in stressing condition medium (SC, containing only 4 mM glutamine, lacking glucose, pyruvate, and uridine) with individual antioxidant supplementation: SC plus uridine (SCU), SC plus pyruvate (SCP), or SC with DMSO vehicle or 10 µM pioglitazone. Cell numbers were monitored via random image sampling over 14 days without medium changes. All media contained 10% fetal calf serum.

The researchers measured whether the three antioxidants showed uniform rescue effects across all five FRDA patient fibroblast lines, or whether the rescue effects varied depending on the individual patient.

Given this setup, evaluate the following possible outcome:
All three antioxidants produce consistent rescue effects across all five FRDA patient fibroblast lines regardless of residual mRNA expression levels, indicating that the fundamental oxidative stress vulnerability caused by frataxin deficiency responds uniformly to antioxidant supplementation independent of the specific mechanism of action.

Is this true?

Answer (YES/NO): NO